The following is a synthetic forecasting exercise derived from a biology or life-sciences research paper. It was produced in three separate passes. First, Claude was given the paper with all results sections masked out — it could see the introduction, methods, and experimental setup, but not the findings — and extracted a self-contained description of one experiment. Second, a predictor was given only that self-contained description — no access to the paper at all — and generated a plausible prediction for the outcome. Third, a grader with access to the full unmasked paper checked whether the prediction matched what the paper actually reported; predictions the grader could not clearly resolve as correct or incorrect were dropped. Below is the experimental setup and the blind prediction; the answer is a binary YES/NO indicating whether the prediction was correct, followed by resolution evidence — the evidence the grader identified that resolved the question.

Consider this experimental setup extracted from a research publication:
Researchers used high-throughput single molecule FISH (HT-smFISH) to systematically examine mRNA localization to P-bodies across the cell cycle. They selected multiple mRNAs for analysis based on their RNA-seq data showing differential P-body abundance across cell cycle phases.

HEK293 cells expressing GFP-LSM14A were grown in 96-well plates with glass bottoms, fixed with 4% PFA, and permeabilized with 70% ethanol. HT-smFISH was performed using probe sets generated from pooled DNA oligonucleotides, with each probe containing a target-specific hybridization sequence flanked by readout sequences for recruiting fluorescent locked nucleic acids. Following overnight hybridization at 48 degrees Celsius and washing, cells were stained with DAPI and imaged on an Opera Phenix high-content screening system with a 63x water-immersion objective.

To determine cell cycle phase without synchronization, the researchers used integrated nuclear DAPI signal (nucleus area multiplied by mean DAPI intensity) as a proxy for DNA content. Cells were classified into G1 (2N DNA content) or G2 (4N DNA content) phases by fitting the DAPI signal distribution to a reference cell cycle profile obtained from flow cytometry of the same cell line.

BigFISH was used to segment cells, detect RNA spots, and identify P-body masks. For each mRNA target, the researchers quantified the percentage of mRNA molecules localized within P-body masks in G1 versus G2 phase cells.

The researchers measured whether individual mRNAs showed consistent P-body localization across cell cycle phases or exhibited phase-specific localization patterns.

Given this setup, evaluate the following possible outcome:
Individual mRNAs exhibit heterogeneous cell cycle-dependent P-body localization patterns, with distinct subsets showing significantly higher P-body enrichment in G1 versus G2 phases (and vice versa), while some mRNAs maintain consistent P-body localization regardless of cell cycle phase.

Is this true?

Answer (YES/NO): NO